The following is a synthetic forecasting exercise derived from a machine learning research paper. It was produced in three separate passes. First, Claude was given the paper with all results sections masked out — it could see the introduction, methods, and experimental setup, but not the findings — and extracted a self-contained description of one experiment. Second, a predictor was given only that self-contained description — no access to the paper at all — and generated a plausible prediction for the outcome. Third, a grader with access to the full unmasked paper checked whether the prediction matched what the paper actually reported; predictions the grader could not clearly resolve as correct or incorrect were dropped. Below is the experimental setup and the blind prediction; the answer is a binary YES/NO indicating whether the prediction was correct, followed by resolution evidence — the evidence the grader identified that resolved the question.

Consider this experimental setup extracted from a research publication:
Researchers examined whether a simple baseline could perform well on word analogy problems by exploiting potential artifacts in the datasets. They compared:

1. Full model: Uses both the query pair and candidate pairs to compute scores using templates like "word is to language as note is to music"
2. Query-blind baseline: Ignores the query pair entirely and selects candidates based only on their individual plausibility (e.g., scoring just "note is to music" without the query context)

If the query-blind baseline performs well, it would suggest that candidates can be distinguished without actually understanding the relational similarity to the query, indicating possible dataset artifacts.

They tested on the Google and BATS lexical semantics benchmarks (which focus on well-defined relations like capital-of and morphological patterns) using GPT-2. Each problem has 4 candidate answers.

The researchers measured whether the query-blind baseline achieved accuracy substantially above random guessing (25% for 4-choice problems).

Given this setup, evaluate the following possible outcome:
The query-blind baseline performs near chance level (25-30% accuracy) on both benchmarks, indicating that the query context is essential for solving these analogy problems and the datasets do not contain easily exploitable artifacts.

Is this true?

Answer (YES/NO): NO